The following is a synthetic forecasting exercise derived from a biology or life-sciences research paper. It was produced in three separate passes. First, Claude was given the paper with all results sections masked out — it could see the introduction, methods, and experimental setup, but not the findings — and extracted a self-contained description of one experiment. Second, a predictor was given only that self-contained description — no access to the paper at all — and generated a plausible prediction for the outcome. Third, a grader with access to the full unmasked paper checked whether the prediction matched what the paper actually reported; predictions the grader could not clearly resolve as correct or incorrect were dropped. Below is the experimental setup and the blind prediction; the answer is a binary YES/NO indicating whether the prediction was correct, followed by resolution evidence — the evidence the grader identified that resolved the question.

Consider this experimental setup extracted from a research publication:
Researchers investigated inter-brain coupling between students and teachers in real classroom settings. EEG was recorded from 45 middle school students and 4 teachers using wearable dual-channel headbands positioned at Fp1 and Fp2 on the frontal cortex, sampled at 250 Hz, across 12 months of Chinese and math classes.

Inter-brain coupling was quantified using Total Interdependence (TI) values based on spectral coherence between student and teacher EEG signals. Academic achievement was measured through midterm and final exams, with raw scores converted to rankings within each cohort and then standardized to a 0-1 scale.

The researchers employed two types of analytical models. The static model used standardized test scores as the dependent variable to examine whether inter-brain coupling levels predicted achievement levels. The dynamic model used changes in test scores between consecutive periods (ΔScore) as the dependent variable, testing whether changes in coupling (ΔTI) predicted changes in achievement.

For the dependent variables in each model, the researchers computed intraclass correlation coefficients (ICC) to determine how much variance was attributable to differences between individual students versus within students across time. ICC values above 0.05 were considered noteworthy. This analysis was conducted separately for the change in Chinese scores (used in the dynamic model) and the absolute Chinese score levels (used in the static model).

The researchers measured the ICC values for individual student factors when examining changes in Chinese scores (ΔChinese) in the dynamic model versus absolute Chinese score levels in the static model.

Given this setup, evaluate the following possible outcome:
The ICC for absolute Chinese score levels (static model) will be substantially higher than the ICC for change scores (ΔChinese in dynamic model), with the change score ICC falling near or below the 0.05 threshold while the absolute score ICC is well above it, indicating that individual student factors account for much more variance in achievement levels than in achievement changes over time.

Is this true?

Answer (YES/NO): YES